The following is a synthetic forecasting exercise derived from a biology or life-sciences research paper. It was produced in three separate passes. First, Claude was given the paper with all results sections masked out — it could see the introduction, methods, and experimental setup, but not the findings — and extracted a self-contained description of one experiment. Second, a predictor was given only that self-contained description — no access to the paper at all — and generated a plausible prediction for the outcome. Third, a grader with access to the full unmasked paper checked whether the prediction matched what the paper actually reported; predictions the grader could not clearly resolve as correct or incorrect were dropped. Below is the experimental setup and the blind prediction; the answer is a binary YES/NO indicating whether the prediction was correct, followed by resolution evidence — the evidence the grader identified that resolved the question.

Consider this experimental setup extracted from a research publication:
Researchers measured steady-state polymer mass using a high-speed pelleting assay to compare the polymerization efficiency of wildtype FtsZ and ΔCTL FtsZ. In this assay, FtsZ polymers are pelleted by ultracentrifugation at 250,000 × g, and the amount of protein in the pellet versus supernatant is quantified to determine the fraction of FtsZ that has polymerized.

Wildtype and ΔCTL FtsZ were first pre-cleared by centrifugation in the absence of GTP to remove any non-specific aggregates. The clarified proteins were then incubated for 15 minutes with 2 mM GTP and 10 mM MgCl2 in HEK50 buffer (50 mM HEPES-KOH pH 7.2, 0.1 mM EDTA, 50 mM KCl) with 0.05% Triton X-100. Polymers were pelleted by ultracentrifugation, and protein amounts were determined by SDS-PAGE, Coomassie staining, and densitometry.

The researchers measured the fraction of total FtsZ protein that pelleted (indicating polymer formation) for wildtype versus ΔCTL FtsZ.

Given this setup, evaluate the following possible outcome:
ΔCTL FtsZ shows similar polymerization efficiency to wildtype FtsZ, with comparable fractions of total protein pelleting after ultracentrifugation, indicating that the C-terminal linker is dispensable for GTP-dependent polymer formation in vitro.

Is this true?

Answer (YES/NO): NO